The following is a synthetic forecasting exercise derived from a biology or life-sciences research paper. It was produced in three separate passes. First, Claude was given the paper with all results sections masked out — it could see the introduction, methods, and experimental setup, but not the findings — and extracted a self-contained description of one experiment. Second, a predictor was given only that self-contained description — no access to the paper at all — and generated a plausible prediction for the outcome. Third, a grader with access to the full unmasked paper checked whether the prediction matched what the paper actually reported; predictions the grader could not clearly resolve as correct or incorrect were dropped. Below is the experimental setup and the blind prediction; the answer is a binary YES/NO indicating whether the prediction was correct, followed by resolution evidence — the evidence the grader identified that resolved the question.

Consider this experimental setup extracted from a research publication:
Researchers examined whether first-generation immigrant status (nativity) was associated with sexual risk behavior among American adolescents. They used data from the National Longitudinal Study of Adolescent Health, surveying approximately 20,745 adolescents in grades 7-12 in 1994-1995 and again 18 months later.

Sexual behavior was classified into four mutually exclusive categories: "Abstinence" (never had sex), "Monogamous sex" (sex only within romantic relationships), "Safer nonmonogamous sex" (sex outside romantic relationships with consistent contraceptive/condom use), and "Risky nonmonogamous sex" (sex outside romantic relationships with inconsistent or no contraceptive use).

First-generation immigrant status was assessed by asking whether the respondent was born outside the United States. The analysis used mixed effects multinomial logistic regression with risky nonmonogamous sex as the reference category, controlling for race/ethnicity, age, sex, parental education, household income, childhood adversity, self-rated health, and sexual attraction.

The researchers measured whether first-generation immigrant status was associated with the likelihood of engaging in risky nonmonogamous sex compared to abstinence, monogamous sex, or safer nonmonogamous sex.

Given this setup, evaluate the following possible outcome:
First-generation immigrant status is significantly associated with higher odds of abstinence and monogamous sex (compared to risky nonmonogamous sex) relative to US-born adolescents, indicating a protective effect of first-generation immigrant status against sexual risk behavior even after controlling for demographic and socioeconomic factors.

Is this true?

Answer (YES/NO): NO